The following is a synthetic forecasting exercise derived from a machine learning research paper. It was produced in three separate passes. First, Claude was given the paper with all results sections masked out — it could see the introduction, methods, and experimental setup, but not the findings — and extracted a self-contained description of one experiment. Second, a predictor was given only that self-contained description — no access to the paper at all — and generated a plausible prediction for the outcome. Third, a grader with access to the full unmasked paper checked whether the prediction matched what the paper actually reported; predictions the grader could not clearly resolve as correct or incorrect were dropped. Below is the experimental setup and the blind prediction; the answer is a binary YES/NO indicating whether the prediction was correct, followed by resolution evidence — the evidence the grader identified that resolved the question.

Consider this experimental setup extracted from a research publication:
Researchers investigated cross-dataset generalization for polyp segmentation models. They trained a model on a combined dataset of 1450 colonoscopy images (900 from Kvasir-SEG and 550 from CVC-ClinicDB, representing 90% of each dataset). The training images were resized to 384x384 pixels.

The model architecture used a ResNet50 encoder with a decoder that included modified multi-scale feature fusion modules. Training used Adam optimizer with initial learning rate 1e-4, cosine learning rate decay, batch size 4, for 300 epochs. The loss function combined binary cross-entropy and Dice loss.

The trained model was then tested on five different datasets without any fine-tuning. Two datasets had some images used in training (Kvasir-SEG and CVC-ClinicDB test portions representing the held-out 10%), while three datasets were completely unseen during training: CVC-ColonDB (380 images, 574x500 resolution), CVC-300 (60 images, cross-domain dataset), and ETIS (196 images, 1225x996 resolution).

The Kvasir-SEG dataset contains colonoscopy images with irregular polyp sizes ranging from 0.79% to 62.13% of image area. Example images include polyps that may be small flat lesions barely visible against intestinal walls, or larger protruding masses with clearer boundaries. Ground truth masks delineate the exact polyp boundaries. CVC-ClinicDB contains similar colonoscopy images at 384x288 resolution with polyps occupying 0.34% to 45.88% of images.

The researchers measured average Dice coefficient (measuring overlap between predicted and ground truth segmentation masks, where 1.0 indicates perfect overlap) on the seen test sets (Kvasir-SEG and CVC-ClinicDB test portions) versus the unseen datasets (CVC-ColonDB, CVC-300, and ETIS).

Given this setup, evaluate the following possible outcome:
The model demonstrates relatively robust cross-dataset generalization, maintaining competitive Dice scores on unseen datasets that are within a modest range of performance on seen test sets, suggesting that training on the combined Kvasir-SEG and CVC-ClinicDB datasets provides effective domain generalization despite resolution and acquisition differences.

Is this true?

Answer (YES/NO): NO